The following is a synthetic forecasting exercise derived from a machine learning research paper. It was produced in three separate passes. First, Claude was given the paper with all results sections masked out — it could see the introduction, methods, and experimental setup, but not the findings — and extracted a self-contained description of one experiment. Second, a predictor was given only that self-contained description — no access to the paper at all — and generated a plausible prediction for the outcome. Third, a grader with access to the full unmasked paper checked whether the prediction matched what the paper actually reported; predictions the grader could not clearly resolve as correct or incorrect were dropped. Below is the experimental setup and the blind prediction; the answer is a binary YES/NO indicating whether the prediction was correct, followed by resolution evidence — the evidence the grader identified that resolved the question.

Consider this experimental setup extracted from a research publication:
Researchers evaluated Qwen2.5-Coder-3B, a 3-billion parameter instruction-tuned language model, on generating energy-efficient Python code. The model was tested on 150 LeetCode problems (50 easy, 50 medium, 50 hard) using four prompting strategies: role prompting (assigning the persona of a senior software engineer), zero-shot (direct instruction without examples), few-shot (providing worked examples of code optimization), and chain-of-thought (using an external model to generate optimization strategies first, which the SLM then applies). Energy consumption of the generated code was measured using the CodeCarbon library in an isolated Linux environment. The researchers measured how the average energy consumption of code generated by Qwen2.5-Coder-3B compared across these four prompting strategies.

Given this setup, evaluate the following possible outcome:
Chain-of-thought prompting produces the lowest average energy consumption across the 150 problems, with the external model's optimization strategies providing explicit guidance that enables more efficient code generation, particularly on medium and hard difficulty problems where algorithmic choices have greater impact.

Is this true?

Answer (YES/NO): NO